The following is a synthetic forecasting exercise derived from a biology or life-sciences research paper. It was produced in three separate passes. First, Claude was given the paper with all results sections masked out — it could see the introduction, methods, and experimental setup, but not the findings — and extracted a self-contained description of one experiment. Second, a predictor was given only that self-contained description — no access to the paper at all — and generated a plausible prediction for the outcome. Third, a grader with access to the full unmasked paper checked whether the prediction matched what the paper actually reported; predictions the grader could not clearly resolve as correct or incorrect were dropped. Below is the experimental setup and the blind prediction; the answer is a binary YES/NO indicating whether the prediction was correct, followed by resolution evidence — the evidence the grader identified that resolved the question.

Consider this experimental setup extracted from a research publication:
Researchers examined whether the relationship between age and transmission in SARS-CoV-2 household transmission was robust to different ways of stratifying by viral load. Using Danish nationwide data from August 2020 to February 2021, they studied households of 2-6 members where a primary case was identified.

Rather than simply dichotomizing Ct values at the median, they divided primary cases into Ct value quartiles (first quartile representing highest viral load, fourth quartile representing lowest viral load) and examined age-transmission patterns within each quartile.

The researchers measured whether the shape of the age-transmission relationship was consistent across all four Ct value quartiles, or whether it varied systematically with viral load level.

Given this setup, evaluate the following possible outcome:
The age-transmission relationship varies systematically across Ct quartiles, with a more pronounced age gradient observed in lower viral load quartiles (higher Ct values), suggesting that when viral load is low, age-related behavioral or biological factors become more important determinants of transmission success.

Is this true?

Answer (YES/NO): NO